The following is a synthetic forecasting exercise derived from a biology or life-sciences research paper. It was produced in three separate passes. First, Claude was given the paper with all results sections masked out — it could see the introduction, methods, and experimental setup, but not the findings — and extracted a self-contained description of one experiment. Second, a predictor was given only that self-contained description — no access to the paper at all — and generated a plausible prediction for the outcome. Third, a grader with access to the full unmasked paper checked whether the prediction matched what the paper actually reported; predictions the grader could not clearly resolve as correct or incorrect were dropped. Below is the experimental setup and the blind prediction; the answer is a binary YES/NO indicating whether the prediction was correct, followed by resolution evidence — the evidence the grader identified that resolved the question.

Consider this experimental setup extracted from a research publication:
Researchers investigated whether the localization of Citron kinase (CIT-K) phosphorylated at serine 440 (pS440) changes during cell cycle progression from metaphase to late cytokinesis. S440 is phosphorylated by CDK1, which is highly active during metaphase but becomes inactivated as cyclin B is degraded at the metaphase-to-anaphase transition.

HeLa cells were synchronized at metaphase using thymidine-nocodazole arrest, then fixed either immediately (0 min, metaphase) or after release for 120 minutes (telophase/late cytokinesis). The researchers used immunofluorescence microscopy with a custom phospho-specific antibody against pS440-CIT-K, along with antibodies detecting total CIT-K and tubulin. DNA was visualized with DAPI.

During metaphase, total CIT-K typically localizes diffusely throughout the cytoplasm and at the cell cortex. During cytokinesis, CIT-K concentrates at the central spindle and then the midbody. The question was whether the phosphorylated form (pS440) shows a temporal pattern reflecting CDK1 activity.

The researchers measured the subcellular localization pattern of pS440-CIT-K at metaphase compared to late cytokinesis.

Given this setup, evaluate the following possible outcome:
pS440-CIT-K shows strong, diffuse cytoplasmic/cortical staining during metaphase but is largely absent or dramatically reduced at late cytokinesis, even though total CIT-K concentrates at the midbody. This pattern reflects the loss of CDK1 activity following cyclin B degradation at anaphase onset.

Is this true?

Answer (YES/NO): NO